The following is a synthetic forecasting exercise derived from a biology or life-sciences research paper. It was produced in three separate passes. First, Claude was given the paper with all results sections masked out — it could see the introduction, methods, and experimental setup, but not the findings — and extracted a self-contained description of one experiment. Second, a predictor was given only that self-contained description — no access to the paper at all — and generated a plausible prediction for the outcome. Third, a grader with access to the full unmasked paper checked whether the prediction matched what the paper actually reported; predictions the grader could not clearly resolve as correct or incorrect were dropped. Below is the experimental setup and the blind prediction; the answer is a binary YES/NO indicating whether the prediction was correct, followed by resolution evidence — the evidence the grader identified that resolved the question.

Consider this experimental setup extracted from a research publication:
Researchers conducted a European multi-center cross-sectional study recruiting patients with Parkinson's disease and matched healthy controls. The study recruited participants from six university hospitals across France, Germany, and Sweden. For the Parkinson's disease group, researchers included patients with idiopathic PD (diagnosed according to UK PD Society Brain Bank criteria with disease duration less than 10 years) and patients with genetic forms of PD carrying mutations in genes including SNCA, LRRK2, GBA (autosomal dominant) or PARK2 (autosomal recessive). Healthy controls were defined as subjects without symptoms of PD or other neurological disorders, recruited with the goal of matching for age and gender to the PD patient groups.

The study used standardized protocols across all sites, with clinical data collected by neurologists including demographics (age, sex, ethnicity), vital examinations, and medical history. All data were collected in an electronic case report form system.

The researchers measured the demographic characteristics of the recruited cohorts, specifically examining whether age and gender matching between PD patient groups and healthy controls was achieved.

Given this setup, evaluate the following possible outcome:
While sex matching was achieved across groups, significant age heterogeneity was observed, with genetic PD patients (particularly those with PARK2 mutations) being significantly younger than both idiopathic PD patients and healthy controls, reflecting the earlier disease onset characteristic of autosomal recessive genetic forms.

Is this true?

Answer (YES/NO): NO